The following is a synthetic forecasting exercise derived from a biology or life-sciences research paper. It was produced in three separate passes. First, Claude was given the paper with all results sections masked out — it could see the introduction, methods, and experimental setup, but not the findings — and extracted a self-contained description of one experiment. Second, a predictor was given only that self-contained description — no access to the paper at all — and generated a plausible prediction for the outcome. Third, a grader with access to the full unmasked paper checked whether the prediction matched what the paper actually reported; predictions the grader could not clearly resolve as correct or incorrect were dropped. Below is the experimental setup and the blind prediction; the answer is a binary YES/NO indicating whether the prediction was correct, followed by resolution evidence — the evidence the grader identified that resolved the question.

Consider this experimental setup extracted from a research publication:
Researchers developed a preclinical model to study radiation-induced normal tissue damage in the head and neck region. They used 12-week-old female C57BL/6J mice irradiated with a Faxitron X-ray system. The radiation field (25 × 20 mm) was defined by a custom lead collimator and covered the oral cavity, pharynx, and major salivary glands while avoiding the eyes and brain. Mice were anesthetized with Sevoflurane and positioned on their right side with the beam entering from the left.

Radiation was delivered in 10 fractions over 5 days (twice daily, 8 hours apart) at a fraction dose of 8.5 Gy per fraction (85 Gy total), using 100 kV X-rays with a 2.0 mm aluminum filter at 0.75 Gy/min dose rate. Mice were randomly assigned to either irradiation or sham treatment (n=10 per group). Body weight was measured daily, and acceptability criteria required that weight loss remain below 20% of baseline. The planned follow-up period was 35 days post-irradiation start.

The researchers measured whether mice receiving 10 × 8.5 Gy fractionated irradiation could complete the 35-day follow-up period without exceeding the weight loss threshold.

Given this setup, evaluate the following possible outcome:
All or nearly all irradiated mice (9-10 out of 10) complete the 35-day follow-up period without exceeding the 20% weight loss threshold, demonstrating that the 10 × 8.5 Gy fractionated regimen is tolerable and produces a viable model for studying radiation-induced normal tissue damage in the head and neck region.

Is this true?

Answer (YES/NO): NO